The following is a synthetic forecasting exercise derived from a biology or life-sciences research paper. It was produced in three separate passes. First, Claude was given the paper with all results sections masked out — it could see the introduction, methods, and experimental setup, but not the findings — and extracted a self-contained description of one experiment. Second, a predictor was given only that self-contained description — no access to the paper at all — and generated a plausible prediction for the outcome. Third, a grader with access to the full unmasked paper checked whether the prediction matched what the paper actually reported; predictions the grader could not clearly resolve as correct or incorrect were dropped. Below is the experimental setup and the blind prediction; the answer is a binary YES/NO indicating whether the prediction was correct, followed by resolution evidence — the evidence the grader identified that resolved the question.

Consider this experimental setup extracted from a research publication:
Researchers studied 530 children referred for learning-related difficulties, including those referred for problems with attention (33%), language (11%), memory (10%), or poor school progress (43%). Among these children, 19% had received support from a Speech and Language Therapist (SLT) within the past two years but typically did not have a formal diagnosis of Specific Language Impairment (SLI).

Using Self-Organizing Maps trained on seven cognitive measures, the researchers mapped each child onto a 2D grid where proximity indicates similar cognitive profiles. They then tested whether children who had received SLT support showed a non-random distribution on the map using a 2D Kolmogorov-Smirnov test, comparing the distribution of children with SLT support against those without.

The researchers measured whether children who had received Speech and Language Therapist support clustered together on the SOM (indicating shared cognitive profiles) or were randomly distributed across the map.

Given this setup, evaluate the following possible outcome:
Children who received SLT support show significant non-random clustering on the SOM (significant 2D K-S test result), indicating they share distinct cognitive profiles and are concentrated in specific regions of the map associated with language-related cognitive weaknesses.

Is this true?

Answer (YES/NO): YES